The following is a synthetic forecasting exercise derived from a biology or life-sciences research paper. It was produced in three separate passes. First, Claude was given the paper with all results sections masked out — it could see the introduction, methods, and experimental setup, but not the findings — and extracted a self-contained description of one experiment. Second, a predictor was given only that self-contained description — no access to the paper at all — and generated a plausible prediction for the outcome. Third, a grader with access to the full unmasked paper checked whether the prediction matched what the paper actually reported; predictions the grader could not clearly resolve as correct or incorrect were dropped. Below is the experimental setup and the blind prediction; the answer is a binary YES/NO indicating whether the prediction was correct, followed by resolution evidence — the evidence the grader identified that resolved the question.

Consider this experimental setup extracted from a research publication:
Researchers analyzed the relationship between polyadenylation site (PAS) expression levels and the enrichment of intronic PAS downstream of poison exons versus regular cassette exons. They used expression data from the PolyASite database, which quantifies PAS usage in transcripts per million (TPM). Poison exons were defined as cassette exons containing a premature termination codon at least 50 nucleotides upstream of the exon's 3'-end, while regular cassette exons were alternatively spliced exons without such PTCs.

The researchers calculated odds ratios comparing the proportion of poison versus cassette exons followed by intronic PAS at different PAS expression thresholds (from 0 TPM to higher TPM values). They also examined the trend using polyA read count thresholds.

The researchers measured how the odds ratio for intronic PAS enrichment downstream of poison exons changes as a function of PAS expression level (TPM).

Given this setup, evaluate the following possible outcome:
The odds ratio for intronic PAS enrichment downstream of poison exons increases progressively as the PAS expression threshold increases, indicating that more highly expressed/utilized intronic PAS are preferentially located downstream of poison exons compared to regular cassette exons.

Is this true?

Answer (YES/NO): YES